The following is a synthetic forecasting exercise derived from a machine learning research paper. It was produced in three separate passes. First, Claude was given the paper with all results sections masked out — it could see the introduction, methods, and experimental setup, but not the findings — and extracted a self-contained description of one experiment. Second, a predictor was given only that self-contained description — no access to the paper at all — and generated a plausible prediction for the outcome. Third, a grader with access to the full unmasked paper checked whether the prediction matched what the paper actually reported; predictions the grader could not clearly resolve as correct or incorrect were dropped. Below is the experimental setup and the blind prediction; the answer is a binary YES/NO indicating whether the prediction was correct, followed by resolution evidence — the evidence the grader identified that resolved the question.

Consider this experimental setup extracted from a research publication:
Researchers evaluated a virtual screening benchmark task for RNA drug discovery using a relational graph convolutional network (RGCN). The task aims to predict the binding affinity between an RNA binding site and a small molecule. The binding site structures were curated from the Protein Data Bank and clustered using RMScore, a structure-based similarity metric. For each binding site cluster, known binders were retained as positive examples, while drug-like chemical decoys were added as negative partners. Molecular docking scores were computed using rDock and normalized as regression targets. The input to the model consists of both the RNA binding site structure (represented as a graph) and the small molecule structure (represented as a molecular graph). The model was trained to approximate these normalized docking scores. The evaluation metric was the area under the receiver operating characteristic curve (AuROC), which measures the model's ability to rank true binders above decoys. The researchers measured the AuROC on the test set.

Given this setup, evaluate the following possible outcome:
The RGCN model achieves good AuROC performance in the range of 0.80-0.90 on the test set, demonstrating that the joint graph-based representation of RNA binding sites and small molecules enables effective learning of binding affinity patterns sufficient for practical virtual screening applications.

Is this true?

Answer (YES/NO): YES